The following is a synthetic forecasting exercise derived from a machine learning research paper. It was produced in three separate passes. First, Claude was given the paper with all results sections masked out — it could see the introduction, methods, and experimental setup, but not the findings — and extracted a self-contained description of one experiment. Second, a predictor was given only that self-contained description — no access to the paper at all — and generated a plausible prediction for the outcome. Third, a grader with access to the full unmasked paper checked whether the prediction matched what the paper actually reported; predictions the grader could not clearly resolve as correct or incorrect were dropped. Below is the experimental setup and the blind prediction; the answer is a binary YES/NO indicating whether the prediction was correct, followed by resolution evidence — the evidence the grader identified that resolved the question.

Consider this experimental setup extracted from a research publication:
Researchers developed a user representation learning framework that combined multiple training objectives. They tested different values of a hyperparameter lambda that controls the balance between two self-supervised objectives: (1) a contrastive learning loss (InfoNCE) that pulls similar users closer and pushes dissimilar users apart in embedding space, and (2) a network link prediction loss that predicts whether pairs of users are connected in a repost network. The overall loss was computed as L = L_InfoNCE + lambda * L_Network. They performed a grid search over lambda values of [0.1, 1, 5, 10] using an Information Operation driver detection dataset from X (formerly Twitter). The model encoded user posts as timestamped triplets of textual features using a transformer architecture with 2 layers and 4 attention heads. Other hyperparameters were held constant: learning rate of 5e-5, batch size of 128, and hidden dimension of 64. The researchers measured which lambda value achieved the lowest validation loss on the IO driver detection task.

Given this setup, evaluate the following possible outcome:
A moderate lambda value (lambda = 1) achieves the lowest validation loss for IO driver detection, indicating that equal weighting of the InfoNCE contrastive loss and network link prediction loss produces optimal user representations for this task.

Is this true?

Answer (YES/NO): YES